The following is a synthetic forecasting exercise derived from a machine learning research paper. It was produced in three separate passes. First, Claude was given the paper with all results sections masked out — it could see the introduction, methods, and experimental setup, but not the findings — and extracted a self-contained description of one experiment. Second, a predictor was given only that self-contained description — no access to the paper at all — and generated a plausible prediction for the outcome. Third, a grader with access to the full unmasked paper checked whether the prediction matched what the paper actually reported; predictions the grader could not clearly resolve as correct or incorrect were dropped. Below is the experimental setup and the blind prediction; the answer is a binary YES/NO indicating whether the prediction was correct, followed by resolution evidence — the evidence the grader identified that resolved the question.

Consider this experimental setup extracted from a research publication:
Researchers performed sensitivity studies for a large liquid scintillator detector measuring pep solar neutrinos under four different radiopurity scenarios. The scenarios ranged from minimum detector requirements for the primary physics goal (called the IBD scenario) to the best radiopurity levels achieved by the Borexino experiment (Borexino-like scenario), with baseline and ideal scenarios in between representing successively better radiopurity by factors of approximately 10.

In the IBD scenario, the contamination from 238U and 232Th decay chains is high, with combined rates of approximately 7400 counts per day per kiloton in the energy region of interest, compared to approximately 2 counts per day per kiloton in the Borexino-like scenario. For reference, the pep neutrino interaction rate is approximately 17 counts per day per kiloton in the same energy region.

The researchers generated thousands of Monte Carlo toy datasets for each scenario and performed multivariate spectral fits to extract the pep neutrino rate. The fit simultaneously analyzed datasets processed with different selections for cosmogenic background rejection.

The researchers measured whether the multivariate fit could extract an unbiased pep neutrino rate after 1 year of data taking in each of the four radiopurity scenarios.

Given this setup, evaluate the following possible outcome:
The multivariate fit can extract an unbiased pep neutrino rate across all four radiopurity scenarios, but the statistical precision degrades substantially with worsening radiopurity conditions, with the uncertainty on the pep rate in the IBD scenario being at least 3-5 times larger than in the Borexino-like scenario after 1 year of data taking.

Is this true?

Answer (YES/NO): NO